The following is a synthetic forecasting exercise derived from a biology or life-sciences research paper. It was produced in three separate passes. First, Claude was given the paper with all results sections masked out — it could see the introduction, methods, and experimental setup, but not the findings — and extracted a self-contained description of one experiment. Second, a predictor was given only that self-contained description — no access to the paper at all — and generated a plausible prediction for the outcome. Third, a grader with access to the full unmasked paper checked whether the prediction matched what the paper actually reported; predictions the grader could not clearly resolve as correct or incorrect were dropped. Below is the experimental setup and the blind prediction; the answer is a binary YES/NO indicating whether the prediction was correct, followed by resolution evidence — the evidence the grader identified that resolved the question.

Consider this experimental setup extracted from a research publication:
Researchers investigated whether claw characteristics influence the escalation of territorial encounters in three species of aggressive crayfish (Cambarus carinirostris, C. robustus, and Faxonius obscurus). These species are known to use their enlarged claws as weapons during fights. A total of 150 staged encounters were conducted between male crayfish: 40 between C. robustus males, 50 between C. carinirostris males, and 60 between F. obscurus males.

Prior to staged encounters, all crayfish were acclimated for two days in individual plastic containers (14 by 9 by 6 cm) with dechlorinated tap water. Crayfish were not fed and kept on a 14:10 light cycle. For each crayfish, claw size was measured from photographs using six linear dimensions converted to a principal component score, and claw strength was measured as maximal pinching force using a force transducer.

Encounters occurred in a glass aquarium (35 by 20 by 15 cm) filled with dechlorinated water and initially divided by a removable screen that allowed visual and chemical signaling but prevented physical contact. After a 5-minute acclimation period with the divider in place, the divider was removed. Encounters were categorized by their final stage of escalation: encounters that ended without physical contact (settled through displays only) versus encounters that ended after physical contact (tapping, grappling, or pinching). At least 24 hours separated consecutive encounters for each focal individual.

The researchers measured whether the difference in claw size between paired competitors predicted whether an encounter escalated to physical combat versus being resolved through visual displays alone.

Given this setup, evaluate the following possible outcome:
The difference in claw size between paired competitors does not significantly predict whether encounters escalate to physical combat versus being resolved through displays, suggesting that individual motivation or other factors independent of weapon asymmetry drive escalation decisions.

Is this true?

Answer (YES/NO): NO